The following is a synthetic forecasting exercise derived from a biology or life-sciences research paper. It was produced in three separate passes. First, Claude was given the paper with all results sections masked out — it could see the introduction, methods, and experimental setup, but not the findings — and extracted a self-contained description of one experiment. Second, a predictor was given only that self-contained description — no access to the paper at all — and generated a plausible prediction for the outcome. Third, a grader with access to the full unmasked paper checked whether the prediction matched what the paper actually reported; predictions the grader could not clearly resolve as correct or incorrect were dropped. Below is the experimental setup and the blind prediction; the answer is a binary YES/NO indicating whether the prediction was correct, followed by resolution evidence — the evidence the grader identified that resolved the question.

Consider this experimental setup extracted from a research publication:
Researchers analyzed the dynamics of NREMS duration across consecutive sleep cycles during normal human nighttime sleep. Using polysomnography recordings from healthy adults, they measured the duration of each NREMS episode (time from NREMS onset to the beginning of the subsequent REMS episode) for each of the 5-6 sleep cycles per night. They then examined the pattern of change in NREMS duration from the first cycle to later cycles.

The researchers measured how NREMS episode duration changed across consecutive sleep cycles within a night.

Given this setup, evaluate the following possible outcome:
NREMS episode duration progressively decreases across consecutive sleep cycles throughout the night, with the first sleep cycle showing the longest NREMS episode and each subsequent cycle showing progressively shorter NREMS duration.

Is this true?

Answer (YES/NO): YES